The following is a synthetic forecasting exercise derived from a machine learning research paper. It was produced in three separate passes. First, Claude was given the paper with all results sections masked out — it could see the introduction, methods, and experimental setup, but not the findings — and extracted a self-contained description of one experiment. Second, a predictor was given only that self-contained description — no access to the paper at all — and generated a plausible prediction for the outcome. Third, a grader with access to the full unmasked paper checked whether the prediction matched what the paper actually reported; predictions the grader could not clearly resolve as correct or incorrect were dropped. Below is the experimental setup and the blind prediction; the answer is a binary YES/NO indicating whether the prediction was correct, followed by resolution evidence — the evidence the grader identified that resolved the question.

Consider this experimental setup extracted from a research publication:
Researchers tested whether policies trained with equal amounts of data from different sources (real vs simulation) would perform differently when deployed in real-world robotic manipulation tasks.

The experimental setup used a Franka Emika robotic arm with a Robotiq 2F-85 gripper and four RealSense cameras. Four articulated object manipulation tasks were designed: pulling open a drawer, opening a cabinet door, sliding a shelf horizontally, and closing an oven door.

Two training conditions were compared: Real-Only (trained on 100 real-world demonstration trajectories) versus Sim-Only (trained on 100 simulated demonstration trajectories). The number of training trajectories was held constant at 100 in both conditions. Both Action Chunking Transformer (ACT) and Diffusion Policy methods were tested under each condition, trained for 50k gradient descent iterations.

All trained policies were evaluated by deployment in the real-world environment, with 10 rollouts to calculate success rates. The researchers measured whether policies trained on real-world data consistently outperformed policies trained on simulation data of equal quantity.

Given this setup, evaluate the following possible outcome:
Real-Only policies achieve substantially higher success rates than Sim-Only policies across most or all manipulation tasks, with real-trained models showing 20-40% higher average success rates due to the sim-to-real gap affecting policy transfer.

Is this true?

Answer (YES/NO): YES